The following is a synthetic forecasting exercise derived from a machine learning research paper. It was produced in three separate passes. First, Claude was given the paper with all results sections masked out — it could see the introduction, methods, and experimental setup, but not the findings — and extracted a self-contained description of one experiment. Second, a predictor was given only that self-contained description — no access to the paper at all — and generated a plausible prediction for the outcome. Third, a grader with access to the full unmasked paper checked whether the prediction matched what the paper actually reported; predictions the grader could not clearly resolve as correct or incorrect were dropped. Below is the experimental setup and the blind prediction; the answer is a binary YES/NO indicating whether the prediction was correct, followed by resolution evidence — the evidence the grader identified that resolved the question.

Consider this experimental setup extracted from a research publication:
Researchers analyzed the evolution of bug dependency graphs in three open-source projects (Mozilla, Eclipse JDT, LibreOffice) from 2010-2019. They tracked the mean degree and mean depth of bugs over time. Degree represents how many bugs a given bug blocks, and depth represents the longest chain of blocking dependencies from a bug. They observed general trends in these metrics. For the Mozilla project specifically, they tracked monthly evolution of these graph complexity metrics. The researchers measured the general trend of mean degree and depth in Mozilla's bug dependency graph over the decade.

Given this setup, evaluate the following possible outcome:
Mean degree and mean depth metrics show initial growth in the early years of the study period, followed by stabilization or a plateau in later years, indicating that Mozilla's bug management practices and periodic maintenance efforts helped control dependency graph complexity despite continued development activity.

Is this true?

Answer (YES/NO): NO